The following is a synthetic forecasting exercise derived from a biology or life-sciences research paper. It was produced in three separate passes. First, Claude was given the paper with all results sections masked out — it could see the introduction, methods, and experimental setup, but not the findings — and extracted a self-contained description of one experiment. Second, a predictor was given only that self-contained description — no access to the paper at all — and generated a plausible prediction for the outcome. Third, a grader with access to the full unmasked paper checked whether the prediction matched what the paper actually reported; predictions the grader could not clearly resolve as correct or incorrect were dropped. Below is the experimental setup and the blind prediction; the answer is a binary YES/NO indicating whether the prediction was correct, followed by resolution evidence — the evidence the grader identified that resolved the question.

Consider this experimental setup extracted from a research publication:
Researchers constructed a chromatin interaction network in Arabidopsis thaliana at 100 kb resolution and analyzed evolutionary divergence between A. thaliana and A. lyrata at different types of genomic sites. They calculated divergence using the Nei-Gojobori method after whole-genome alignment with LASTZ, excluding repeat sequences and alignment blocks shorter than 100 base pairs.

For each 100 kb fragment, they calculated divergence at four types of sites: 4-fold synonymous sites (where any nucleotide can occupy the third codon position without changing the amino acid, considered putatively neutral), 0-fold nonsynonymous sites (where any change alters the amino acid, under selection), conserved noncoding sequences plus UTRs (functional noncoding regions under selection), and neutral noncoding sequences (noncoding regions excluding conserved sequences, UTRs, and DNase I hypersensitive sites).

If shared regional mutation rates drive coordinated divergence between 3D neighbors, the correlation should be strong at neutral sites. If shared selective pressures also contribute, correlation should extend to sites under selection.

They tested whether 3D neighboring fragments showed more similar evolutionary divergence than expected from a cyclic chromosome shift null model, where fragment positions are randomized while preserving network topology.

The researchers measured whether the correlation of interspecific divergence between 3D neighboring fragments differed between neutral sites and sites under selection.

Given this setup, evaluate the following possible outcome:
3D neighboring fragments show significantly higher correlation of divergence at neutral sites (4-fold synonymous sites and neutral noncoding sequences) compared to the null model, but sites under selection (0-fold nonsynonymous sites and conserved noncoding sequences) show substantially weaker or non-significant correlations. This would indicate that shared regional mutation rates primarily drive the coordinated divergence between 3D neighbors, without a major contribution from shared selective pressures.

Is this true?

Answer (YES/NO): NO